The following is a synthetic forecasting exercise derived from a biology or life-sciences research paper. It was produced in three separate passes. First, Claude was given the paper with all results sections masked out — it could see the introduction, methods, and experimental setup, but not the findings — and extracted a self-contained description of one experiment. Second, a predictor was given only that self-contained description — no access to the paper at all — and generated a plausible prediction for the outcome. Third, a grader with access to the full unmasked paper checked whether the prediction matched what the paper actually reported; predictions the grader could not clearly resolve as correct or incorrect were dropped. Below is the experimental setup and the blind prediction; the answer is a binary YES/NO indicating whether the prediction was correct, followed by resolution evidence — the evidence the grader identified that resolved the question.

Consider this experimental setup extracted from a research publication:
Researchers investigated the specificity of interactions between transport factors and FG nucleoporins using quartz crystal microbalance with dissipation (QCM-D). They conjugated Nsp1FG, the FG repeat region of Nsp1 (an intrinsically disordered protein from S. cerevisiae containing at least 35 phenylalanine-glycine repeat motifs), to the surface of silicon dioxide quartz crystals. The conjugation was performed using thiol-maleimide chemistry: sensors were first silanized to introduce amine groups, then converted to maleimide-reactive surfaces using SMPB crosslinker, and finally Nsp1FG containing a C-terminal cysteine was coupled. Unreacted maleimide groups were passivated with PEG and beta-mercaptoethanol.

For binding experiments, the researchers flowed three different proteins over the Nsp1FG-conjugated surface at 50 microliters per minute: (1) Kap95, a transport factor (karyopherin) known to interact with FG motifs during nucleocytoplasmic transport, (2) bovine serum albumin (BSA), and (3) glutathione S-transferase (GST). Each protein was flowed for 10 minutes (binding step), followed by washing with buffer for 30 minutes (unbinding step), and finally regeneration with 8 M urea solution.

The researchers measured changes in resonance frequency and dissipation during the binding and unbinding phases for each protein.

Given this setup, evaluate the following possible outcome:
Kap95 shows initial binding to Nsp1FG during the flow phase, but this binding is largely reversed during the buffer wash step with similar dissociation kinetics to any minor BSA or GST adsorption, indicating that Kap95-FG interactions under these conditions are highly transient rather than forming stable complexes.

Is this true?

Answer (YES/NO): NO